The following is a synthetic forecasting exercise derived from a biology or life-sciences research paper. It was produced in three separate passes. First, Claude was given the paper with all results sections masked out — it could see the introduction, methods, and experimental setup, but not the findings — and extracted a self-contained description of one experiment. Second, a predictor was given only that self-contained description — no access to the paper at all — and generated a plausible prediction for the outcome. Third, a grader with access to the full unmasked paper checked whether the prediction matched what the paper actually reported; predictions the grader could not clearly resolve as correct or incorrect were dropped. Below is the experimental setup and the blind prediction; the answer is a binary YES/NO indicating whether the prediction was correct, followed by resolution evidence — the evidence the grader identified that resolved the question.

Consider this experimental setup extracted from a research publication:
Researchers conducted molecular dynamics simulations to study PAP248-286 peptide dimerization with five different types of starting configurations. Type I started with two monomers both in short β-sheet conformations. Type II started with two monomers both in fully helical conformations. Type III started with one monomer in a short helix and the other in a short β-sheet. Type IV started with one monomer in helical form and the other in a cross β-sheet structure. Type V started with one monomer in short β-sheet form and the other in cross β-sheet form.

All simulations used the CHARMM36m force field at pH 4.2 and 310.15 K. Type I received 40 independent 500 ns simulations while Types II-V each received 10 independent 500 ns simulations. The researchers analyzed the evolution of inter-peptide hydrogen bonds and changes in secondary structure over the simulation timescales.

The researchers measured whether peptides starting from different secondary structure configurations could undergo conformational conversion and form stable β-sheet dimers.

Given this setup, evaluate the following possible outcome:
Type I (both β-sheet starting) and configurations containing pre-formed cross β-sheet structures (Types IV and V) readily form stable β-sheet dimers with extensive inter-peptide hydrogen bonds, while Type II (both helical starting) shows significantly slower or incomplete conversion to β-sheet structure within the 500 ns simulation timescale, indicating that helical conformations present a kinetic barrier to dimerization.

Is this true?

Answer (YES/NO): NO